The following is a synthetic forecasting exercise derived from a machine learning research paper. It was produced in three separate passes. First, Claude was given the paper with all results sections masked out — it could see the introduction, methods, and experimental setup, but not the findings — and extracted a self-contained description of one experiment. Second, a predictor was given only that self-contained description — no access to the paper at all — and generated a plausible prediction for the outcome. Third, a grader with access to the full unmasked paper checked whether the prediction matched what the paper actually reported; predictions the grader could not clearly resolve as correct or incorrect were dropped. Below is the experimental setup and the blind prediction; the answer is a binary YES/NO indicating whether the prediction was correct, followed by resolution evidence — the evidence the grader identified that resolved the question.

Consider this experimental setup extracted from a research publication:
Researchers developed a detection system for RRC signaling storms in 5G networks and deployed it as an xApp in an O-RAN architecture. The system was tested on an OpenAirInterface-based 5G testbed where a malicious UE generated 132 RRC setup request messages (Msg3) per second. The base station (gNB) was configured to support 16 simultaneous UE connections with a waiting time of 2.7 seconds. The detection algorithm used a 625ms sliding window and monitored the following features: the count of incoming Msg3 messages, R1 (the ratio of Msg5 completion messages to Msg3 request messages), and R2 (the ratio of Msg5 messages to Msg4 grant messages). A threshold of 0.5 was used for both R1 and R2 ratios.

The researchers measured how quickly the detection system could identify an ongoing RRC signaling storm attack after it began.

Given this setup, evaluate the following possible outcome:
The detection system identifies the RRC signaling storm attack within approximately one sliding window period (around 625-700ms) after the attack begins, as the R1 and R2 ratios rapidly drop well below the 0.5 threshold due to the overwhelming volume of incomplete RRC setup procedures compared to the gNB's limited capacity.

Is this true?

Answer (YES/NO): NO